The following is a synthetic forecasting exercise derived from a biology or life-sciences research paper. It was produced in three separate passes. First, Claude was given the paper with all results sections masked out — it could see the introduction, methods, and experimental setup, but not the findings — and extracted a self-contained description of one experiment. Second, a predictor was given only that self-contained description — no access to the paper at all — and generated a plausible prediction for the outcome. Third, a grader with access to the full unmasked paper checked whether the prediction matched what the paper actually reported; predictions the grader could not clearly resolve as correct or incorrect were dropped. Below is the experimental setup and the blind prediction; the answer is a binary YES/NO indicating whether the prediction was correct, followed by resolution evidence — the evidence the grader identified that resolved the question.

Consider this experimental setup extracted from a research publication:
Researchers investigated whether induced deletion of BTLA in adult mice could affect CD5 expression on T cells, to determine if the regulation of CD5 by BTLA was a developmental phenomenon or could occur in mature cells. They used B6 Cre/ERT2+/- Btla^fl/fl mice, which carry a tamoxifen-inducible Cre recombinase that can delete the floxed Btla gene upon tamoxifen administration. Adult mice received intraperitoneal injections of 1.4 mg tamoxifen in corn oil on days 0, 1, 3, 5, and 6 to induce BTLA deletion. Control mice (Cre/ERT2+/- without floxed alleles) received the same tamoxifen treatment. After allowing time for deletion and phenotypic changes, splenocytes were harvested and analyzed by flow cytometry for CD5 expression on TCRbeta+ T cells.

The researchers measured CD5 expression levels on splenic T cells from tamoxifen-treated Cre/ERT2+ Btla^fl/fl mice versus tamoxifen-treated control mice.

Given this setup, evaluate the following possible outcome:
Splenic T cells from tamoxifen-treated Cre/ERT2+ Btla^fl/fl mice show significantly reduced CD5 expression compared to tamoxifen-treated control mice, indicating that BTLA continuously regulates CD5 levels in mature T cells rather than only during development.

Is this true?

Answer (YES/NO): NO